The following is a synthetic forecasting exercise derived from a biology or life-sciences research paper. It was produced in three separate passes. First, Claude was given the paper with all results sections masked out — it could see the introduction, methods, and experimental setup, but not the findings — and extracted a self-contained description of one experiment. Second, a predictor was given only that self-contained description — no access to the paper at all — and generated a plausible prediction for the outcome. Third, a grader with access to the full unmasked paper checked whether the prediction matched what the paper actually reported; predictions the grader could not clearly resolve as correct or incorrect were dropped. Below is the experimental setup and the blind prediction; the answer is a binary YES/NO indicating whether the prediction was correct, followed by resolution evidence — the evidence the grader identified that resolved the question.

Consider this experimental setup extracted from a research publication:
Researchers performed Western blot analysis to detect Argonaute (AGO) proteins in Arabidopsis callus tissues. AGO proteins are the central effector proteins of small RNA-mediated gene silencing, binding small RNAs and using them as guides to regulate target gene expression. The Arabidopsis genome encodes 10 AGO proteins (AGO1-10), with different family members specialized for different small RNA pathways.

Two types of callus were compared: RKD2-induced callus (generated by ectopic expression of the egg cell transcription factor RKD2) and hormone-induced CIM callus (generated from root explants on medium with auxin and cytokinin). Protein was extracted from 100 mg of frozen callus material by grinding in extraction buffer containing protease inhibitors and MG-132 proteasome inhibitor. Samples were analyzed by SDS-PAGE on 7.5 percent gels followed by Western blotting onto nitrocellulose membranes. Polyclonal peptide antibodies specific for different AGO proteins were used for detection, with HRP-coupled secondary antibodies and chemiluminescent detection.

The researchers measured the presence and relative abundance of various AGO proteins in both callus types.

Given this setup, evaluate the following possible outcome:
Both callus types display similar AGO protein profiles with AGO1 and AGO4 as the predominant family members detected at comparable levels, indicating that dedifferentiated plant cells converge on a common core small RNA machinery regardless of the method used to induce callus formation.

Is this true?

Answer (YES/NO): NO